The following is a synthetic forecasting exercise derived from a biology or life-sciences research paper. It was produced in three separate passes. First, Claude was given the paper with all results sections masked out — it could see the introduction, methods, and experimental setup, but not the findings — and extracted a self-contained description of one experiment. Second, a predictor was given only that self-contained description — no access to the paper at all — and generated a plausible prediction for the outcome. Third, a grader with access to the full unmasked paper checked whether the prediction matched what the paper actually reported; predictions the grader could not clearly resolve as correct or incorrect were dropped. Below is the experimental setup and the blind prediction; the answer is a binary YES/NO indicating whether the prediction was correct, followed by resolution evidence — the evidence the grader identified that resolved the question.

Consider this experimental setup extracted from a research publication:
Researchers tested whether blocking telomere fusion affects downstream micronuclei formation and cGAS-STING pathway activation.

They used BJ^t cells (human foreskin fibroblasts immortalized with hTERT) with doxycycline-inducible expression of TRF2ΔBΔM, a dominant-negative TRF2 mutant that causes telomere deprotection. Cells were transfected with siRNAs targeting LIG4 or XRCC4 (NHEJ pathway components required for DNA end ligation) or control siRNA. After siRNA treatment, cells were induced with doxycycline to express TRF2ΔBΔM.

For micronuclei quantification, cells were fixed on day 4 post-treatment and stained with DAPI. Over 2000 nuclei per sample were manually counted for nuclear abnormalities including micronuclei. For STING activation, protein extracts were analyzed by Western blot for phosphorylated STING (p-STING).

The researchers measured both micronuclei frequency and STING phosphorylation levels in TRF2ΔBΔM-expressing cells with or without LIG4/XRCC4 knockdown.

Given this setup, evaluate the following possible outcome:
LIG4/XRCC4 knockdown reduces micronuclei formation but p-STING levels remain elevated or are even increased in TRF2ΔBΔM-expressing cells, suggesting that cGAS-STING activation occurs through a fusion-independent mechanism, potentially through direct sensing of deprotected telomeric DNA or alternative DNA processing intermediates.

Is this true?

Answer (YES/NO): NO